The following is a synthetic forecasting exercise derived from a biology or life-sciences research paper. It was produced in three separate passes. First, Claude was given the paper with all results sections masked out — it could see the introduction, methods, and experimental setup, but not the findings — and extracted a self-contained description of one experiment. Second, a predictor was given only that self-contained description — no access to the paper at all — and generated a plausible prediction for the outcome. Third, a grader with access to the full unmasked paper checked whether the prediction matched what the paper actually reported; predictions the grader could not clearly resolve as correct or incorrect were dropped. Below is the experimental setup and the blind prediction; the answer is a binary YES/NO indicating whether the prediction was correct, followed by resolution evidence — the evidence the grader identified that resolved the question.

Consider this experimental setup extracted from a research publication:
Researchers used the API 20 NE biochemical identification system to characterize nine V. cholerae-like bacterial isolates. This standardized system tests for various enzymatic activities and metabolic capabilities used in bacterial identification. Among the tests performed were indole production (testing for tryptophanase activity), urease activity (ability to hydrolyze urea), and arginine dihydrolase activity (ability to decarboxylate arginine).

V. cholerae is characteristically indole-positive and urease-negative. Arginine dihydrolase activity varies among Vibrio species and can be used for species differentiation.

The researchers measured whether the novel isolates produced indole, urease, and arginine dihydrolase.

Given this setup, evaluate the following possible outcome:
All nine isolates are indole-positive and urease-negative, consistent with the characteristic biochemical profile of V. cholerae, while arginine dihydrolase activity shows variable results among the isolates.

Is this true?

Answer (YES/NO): NO